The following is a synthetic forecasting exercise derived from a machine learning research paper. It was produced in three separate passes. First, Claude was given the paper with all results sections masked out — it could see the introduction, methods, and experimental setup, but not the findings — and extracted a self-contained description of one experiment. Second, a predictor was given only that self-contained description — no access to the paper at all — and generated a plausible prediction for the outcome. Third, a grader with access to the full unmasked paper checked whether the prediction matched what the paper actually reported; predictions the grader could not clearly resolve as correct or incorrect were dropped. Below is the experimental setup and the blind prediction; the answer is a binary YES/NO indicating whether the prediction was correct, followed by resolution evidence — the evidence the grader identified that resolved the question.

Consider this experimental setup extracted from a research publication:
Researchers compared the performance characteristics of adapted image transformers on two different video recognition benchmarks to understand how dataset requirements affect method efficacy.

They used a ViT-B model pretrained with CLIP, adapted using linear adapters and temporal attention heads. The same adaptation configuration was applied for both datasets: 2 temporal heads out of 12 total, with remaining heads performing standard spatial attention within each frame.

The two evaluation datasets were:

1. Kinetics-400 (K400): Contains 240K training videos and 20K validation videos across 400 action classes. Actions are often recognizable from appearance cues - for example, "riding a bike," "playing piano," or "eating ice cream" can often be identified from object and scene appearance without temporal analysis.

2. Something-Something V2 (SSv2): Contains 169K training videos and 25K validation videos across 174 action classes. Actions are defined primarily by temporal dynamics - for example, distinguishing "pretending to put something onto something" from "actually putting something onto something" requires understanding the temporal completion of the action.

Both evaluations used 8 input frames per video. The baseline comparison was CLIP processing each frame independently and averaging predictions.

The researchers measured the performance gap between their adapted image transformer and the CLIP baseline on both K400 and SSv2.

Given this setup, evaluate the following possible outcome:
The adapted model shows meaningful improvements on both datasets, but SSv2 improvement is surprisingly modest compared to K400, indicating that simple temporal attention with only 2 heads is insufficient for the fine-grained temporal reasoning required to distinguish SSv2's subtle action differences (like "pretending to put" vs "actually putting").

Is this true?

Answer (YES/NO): NO